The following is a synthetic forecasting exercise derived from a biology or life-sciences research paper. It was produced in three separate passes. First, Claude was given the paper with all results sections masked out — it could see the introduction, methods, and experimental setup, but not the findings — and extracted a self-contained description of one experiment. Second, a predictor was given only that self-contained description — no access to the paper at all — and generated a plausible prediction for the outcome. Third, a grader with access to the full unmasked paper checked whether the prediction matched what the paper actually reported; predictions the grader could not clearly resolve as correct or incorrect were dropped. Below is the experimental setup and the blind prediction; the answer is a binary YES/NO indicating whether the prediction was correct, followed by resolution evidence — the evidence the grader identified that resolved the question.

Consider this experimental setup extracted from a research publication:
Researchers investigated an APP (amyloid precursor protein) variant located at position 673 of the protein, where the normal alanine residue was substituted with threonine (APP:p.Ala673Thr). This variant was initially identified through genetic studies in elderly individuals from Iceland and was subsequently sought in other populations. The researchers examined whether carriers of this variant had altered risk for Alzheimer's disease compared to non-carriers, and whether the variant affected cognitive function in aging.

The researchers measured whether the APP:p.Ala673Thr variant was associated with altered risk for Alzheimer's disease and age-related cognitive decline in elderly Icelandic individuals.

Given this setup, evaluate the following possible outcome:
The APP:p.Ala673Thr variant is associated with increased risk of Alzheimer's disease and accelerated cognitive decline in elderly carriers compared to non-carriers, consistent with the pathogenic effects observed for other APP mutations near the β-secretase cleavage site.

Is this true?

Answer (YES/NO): NO